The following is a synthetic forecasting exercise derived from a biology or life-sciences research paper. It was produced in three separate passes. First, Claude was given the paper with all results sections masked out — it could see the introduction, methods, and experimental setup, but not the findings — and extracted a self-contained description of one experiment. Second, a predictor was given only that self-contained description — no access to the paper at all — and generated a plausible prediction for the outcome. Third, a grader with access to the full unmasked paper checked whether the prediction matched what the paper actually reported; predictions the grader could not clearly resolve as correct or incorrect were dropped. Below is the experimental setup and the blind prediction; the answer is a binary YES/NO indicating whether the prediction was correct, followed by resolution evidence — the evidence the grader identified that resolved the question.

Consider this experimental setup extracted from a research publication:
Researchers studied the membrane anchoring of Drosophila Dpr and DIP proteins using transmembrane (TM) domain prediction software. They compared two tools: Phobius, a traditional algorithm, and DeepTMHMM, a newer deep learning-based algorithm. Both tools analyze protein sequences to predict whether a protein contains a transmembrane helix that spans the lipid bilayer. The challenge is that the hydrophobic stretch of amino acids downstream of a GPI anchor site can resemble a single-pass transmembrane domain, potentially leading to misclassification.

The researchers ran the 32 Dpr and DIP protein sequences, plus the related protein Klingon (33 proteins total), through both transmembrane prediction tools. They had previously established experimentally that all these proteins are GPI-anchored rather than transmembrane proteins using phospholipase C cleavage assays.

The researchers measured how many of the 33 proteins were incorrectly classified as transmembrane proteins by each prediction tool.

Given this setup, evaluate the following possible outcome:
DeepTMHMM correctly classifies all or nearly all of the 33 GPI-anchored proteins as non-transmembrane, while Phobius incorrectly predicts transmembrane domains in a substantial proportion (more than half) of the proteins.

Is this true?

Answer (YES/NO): NO